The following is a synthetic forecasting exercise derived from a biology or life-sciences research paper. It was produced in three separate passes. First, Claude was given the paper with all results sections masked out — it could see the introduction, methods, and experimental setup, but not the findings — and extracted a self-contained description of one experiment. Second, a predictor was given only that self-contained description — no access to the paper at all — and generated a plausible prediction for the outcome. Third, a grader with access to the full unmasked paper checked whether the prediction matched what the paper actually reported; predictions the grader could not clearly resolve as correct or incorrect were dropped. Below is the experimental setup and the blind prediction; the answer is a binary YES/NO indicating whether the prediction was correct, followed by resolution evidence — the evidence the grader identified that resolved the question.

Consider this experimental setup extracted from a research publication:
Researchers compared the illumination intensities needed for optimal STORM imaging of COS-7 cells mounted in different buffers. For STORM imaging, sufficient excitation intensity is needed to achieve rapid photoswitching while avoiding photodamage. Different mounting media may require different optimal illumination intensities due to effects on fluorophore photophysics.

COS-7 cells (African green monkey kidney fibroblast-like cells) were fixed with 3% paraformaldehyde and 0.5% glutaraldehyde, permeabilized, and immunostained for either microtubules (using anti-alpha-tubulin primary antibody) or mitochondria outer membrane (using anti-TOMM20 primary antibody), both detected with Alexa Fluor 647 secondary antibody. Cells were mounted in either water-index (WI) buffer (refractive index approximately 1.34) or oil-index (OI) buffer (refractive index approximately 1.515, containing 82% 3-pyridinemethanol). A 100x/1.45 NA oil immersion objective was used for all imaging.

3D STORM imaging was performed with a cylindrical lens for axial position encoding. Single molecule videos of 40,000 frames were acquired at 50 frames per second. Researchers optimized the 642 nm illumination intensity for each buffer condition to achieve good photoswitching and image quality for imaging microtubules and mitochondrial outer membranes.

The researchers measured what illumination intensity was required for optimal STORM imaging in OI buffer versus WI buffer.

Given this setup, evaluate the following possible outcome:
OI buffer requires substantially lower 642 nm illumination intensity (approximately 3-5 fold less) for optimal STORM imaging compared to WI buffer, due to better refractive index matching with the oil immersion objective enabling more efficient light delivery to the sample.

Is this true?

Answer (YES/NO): NO